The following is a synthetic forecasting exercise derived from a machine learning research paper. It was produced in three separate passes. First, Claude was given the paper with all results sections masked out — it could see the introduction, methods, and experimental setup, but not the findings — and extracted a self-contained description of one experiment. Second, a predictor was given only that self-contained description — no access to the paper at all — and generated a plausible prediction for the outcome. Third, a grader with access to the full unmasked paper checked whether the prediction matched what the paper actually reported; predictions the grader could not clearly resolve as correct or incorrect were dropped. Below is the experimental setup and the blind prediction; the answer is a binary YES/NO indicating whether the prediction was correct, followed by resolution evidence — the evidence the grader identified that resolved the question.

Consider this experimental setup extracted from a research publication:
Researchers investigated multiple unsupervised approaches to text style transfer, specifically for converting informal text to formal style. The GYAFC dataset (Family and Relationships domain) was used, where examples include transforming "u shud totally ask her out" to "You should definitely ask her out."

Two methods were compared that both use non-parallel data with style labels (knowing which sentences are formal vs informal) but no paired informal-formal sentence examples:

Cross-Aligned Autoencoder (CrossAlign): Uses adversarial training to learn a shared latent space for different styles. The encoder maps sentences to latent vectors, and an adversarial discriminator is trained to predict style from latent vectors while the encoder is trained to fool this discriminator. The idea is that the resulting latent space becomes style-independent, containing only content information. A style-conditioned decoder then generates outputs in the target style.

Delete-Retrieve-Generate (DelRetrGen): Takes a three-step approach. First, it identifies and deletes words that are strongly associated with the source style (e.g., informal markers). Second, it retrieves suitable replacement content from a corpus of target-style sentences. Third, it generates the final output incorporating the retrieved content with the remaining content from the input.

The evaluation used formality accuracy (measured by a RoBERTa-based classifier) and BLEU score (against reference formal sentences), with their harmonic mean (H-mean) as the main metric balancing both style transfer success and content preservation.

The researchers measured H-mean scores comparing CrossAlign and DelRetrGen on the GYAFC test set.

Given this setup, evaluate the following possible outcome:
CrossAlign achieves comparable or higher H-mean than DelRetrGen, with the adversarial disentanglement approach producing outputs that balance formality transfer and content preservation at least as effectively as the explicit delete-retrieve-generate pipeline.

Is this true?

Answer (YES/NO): NO